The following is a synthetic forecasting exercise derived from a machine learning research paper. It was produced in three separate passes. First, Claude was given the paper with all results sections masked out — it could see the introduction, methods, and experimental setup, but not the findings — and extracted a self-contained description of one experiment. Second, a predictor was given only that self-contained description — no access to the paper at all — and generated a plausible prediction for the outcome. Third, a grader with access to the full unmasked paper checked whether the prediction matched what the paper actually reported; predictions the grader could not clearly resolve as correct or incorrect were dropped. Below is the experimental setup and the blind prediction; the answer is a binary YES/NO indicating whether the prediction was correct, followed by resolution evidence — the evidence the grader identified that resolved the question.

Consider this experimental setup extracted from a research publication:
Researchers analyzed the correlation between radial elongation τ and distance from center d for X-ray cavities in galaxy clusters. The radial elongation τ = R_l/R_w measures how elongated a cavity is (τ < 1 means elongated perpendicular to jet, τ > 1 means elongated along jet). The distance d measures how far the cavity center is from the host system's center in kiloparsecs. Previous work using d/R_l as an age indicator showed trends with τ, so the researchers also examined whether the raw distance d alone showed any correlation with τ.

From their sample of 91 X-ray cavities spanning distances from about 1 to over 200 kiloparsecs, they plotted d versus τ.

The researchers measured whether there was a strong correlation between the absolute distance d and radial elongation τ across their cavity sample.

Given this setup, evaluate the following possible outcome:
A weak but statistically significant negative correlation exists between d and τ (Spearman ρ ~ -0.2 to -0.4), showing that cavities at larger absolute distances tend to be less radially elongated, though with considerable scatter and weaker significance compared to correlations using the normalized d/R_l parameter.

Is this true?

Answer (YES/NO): NO